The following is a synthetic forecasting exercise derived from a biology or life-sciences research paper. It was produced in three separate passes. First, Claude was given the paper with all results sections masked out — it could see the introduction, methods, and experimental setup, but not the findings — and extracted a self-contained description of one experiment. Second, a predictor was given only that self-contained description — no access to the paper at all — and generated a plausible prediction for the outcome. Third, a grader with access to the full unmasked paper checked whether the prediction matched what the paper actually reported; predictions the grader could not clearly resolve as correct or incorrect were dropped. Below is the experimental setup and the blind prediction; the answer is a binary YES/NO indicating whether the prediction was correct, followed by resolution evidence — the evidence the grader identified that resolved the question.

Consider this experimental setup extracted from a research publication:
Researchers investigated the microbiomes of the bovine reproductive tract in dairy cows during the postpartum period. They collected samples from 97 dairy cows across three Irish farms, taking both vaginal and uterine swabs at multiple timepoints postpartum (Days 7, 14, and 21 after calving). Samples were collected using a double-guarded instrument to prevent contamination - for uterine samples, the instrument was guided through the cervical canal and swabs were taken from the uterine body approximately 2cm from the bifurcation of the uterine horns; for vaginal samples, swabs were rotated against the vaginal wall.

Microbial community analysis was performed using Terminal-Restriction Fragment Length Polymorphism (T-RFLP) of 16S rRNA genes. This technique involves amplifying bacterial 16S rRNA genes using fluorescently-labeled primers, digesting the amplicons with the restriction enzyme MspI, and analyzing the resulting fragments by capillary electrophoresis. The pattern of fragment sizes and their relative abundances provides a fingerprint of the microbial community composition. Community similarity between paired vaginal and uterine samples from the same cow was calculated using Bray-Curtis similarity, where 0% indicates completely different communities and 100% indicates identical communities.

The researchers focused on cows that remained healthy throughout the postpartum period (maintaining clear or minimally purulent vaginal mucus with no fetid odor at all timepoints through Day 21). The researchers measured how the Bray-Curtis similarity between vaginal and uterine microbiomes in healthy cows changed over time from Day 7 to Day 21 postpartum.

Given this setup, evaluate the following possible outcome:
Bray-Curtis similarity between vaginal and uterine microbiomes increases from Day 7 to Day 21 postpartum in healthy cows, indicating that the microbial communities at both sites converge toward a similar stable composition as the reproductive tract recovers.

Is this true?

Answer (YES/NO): NO